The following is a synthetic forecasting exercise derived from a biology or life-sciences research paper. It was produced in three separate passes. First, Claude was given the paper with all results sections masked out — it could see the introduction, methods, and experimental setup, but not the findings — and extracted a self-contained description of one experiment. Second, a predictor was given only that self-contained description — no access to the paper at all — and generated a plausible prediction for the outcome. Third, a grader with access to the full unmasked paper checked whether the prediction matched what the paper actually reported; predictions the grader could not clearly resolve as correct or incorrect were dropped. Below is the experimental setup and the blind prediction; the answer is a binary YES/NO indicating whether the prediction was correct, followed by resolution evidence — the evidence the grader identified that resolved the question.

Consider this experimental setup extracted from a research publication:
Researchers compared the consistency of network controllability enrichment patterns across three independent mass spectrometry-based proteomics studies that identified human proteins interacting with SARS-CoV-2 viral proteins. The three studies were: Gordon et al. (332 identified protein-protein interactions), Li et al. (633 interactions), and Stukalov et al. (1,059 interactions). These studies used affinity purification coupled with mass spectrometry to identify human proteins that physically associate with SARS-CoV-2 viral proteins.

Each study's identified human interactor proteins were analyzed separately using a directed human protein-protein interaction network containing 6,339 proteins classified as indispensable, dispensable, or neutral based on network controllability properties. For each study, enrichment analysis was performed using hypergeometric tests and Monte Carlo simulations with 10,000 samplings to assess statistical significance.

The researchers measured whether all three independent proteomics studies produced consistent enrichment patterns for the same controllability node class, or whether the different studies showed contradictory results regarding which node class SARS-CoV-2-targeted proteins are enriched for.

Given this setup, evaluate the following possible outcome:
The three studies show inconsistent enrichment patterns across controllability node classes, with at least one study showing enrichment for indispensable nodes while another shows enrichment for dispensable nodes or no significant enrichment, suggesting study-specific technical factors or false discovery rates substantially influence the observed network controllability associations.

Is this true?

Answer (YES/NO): YES